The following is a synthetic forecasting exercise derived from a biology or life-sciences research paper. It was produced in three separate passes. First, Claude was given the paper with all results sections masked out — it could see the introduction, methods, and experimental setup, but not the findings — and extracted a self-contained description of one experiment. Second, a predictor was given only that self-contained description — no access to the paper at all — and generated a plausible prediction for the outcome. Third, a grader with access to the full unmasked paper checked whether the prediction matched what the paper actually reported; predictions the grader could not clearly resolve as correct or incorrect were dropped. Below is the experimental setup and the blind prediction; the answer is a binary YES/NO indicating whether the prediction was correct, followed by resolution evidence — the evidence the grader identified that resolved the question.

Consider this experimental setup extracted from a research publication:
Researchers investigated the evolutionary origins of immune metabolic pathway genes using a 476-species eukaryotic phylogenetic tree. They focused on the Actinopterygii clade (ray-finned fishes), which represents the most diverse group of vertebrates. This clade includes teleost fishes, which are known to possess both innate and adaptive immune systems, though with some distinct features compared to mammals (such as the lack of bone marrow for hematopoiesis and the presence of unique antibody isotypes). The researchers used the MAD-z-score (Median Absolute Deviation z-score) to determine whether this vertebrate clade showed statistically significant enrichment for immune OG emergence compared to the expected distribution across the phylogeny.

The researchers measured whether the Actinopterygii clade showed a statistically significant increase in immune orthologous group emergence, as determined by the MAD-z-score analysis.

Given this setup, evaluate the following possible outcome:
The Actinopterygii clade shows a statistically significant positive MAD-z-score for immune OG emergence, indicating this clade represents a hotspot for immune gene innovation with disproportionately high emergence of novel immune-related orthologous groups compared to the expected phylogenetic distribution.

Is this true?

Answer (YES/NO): YES